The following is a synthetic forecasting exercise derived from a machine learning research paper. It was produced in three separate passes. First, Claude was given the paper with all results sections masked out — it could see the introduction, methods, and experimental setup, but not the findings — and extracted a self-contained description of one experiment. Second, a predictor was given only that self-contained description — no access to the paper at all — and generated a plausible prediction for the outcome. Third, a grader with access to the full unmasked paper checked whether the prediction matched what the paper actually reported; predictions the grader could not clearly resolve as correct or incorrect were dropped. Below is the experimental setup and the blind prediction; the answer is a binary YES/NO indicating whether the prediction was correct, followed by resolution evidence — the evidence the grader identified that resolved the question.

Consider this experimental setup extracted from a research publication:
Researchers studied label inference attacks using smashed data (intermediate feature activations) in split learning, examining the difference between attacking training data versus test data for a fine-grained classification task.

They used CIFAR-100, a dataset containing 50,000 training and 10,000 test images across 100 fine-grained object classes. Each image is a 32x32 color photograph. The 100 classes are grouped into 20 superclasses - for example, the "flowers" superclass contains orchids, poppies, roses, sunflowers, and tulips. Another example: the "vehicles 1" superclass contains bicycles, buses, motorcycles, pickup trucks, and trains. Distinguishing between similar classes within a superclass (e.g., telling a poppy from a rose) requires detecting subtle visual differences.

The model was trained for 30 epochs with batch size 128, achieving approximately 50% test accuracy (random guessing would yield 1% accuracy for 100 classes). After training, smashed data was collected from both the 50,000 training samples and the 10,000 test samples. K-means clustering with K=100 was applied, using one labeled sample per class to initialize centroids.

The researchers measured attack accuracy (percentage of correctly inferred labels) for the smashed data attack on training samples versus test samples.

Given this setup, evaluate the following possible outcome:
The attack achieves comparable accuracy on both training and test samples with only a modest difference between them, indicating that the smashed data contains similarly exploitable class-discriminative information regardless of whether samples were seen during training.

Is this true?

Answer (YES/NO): NO